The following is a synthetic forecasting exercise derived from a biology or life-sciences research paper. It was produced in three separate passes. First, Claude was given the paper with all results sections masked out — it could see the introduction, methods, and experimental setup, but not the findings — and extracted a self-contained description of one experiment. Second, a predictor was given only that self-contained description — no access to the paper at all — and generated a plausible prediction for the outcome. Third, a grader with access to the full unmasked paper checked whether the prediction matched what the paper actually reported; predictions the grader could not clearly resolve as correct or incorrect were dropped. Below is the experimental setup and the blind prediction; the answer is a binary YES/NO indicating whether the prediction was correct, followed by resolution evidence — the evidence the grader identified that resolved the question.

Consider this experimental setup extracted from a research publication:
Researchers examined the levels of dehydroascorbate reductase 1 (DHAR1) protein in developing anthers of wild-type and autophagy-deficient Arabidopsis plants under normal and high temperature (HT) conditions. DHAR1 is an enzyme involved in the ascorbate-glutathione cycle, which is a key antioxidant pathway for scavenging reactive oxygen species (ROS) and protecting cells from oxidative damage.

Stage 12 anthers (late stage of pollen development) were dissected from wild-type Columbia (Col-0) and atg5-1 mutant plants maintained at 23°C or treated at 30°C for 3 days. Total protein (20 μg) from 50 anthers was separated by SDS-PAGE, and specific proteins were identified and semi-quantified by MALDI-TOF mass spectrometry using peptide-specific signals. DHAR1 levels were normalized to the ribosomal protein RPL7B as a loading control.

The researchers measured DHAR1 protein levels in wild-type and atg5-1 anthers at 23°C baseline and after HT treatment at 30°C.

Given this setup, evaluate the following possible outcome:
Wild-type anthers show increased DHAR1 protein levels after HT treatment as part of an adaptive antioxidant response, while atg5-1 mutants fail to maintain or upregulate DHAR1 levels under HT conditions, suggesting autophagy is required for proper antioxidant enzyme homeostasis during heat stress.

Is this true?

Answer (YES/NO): NO